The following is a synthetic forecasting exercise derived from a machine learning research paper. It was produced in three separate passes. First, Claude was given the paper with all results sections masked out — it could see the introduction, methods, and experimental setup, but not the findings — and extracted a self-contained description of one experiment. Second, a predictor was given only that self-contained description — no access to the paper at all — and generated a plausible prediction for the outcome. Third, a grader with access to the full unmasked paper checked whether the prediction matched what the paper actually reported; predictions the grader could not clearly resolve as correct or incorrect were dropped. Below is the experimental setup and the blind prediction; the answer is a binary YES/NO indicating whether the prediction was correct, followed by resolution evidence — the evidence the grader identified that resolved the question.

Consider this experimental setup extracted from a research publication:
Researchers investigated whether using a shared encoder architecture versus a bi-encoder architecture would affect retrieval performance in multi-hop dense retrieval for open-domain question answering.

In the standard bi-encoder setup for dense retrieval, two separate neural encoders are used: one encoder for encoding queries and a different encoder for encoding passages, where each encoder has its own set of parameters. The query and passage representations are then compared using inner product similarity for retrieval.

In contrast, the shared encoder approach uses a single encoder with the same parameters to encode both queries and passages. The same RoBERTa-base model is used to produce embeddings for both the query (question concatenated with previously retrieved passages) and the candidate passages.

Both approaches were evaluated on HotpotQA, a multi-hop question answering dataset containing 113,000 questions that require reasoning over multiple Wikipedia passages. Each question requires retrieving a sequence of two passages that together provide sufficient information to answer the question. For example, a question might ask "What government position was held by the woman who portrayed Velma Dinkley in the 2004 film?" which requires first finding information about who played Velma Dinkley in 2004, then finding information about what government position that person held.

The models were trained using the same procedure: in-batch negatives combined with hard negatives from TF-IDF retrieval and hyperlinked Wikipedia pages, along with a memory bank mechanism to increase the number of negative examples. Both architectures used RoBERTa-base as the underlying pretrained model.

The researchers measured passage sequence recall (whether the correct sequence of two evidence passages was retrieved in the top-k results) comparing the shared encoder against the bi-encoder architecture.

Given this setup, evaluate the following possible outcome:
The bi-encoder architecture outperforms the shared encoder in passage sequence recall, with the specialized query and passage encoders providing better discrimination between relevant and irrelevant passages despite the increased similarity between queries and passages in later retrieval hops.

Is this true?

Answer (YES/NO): NO